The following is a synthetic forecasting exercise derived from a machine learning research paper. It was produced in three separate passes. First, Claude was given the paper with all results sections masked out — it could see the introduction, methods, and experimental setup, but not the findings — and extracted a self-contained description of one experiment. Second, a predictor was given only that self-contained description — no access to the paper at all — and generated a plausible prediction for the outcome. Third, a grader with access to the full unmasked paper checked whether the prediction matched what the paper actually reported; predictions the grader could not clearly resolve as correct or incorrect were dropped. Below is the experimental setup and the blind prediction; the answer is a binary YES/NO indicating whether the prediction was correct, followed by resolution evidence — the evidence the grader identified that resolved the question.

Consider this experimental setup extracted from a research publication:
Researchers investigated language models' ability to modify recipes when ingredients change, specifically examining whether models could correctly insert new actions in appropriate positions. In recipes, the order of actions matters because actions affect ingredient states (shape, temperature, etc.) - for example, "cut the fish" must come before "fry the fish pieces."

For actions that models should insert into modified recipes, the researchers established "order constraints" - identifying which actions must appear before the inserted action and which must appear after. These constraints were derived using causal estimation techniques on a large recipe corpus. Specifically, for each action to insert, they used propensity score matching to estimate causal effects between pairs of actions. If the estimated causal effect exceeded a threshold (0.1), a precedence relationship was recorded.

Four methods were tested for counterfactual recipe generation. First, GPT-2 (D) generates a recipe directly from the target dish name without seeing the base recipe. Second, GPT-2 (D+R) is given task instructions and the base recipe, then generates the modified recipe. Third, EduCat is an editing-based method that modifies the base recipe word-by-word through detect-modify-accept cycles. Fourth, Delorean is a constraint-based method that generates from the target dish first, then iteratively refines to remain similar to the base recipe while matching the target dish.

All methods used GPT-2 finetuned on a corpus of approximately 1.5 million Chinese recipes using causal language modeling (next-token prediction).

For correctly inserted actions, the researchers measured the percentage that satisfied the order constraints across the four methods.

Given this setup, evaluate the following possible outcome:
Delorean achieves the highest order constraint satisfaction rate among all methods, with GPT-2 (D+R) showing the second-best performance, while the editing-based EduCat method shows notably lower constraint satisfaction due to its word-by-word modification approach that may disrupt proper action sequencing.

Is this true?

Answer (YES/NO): NO